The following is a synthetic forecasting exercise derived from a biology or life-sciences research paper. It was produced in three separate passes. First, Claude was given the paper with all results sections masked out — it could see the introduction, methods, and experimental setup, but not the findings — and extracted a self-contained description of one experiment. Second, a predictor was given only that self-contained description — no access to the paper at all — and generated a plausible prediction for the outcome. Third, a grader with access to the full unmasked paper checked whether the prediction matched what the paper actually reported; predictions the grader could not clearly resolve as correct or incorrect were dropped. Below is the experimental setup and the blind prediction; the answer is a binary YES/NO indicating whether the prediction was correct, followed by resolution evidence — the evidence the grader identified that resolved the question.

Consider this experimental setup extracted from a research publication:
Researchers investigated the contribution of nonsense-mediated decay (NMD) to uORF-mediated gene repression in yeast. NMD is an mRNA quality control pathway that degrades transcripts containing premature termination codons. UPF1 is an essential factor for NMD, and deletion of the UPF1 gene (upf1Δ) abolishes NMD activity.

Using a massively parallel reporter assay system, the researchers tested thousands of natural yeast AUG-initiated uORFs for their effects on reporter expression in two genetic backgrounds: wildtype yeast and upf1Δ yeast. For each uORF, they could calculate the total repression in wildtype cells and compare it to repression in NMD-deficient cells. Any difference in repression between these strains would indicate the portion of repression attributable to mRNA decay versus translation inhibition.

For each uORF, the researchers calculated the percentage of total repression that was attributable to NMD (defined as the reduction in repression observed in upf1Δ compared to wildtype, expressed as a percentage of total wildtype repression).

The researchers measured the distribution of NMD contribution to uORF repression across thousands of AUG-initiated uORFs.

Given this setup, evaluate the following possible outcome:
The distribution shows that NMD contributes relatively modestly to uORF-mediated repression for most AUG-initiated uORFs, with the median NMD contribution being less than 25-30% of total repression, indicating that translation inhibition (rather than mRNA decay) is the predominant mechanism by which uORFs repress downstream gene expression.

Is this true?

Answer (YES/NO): NO